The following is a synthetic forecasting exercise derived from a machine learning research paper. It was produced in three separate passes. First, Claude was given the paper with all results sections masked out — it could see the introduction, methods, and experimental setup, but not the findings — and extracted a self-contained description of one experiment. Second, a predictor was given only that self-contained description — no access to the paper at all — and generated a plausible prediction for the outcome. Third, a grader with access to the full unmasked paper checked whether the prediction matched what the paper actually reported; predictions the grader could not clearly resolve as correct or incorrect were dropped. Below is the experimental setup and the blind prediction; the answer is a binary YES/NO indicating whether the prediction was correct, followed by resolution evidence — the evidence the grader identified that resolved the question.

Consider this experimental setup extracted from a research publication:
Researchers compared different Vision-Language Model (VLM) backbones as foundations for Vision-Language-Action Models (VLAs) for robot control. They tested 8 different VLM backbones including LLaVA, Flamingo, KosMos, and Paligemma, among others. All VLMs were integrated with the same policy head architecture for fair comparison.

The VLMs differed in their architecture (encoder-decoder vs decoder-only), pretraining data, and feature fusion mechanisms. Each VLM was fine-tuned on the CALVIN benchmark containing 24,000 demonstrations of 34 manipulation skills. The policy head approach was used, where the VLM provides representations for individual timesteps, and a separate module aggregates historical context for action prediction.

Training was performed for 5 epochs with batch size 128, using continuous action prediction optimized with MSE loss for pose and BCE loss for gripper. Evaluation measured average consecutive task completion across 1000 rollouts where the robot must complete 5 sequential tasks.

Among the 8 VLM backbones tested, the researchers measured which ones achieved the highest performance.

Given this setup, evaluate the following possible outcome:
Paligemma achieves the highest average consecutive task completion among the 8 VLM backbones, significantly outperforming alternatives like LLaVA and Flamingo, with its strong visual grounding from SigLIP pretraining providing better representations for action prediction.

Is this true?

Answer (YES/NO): NO